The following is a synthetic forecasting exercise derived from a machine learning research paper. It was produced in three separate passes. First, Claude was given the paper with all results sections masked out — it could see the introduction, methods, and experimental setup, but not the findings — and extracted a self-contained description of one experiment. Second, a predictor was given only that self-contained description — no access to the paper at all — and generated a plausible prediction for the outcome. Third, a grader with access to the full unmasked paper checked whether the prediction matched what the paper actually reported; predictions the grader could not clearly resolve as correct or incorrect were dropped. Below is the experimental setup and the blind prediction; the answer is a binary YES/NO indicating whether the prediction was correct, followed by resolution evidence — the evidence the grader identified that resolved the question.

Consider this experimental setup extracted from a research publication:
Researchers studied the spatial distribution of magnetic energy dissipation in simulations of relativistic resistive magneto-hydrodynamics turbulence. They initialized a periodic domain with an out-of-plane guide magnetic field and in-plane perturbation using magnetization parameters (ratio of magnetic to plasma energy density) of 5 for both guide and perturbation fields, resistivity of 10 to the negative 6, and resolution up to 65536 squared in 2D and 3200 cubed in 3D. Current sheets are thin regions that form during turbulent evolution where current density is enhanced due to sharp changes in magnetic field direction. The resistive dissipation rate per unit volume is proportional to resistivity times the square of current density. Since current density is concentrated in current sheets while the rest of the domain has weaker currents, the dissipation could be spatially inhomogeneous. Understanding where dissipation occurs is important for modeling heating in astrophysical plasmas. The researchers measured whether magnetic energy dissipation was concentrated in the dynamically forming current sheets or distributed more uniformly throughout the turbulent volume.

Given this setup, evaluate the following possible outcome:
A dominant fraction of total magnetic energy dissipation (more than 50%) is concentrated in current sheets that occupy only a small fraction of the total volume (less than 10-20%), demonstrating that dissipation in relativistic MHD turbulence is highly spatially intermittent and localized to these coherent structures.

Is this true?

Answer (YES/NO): NO